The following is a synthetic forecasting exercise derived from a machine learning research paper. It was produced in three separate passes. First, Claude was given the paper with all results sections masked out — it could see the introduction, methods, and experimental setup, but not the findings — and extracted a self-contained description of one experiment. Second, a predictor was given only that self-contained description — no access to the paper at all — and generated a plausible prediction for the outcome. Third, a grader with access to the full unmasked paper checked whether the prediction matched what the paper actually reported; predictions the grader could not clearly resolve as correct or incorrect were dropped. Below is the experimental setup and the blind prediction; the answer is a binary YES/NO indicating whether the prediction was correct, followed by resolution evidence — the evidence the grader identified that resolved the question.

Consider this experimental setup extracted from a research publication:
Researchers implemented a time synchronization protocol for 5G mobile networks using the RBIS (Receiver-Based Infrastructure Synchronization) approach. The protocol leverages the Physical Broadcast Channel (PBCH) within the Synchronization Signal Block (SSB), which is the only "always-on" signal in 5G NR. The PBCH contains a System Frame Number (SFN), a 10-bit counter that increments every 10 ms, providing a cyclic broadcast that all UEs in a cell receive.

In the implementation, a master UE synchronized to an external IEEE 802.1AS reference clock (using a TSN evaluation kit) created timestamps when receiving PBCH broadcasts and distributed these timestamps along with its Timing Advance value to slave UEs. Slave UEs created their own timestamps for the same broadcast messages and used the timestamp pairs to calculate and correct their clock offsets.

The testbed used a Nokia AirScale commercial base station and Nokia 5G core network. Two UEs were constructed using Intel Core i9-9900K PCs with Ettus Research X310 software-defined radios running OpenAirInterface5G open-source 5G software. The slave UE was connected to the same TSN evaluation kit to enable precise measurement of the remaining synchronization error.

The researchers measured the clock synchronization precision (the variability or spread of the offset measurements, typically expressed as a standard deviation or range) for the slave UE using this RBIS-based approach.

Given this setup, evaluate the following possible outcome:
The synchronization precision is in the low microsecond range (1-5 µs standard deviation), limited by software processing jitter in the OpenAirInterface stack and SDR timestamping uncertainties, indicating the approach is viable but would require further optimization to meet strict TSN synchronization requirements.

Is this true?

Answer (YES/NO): YES